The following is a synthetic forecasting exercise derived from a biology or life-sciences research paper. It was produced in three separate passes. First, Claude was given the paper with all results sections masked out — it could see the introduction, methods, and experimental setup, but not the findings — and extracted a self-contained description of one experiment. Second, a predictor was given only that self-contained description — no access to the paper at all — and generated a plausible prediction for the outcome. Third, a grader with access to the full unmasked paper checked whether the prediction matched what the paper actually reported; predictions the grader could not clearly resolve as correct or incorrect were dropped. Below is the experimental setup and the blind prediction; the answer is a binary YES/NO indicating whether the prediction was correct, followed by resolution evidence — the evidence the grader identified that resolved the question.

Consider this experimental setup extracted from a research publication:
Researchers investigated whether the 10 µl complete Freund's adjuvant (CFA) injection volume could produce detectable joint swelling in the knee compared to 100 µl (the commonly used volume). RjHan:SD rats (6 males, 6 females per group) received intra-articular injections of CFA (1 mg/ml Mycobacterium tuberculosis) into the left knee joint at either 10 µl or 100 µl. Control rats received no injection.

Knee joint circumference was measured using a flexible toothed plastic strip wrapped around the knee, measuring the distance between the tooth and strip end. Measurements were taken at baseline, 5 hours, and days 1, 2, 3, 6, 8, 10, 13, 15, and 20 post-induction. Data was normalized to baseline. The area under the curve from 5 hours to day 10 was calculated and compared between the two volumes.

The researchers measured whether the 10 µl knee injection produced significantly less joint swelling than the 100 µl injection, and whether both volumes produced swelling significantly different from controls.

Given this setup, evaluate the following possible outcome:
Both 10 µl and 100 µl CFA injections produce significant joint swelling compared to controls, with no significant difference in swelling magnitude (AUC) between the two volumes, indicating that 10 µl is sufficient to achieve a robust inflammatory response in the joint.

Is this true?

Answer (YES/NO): NO